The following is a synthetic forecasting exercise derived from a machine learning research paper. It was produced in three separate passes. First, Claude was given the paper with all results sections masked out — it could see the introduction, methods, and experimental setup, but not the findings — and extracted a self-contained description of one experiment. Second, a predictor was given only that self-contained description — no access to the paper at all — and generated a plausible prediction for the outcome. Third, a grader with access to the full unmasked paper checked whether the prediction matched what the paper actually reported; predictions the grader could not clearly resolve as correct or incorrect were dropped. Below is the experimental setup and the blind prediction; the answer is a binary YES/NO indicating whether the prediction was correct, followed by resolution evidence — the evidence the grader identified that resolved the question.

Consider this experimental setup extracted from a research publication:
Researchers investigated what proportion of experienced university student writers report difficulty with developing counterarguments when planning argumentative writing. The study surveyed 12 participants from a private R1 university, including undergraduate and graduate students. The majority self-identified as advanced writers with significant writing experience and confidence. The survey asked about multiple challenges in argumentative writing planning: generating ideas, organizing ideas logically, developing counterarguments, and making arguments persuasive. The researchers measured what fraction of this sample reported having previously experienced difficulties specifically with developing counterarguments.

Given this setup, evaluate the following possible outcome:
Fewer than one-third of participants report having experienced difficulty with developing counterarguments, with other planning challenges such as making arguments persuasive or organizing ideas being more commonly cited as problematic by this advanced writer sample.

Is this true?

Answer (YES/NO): YES